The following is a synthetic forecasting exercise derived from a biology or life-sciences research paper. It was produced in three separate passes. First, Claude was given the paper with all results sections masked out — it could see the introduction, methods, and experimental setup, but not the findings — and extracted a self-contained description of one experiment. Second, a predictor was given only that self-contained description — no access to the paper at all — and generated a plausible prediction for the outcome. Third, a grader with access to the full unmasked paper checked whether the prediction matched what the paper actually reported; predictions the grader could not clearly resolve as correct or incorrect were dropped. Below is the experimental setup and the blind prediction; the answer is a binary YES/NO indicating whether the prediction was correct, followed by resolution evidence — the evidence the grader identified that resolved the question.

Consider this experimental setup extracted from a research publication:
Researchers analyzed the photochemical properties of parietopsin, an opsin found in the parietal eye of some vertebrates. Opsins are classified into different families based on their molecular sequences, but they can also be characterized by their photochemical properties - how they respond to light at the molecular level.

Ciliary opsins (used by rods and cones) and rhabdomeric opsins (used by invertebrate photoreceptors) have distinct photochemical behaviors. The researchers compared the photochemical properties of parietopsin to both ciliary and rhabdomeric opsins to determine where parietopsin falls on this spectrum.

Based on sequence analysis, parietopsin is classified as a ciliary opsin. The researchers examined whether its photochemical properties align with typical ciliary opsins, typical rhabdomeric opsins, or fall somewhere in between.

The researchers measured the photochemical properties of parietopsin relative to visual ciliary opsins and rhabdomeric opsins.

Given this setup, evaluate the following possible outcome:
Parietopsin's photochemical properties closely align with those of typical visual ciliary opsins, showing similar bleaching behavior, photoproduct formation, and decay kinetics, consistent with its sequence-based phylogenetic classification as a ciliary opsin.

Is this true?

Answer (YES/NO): NO